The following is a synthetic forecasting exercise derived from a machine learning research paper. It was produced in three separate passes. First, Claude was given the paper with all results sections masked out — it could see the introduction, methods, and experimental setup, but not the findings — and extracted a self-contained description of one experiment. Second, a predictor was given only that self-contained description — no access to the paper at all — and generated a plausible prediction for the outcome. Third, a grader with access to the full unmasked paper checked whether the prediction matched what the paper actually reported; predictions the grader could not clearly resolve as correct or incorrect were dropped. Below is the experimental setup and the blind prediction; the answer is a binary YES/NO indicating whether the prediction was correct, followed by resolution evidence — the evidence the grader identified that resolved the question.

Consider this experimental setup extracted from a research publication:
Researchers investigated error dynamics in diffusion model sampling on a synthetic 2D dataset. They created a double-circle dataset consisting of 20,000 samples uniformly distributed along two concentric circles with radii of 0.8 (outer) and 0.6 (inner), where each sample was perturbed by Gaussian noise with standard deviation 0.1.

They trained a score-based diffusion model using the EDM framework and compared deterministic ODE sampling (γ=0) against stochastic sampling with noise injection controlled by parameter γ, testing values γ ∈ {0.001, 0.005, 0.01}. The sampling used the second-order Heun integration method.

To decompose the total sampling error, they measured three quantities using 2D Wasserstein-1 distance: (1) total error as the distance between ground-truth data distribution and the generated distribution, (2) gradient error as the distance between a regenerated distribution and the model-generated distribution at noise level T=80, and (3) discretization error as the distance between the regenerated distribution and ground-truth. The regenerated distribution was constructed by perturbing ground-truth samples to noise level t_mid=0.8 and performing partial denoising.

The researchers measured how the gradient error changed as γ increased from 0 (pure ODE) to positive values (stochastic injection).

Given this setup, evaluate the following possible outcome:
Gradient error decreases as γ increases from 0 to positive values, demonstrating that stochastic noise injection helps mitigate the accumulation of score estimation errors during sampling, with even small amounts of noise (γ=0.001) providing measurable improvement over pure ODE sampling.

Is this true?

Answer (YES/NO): YES